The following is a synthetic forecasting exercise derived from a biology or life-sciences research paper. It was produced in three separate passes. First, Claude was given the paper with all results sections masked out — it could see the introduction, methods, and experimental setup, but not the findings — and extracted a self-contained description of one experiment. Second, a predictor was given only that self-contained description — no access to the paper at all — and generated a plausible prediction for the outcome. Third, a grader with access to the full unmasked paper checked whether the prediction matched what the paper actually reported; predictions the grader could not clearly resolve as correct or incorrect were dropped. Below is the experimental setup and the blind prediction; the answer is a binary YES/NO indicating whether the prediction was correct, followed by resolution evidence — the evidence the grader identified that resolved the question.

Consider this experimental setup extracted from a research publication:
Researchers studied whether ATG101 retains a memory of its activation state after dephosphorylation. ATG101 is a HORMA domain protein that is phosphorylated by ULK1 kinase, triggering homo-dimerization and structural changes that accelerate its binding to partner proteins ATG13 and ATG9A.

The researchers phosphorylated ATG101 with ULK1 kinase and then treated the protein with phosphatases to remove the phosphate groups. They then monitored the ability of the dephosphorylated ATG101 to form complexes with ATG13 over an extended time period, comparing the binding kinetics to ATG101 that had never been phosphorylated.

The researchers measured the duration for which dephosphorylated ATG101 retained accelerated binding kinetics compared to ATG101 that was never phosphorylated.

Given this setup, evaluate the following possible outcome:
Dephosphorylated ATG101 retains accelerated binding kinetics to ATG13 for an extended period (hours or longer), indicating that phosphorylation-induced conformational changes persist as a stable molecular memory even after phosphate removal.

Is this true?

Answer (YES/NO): YES